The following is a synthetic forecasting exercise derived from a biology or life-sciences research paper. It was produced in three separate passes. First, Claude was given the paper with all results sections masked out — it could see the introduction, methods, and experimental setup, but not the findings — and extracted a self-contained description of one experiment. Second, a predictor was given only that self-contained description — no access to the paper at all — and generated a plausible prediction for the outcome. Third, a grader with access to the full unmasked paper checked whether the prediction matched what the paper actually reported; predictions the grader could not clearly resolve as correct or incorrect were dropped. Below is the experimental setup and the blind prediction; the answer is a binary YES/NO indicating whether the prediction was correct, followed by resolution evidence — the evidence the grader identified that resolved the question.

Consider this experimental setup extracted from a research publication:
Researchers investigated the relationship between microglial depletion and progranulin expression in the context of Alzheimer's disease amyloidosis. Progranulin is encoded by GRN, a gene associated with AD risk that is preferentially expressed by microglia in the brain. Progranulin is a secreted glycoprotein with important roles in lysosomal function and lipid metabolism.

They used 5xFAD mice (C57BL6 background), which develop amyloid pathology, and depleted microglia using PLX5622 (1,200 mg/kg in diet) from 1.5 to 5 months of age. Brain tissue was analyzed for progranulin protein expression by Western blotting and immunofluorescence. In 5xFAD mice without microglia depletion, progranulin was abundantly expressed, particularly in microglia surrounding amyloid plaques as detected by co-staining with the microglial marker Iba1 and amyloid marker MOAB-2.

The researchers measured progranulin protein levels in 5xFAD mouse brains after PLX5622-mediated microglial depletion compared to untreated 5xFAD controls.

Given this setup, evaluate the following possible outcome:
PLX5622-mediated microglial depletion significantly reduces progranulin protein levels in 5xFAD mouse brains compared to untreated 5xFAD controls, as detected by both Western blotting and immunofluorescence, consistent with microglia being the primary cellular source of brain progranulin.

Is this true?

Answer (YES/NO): NO